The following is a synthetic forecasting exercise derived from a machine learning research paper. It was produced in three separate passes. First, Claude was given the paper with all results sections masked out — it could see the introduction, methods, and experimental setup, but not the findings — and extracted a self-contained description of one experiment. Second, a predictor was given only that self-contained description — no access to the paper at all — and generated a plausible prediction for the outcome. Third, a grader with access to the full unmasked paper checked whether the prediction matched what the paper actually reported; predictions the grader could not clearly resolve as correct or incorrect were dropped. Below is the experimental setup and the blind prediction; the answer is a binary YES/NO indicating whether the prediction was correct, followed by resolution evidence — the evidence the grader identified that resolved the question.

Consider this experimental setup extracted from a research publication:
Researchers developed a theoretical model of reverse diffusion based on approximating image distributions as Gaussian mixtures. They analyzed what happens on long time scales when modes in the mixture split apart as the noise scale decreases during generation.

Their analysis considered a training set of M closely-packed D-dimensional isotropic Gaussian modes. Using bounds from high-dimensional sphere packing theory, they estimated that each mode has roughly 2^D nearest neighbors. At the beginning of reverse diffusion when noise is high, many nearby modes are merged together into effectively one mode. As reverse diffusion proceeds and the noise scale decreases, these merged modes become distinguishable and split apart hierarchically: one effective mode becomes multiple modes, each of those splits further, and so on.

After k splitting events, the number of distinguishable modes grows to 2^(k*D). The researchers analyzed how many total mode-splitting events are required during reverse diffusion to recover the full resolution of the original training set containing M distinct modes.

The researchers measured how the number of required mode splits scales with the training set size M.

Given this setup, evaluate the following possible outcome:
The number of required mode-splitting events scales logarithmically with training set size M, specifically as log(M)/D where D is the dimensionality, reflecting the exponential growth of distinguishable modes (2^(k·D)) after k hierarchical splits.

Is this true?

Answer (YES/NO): YES